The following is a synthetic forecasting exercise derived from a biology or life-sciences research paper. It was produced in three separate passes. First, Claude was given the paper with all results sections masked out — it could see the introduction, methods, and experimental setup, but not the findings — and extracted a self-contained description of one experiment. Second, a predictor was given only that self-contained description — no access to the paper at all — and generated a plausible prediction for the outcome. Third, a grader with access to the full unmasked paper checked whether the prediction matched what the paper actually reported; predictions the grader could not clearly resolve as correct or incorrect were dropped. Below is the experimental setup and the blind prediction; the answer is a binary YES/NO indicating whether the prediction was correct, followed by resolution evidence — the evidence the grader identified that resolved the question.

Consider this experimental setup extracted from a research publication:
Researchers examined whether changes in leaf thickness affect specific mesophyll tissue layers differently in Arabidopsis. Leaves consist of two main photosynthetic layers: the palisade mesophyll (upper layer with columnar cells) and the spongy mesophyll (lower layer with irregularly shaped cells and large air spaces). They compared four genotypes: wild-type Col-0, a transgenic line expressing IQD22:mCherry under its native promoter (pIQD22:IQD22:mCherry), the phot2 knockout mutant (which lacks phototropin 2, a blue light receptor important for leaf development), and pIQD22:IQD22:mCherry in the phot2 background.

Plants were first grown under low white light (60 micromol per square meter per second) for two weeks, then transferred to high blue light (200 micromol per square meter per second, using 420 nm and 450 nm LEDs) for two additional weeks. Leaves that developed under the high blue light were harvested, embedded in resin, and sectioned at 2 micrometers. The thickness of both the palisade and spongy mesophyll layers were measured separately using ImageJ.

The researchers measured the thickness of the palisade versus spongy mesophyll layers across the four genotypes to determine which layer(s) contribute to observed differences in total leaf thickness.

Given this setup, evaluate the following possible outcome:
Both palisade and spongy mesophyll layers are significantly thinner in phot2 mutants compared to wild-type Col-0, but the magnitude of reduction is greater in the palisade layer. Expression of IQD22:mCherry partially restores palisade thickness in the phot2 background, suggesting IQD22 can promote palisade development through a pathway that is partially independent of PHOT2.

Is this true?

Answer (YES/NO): NO